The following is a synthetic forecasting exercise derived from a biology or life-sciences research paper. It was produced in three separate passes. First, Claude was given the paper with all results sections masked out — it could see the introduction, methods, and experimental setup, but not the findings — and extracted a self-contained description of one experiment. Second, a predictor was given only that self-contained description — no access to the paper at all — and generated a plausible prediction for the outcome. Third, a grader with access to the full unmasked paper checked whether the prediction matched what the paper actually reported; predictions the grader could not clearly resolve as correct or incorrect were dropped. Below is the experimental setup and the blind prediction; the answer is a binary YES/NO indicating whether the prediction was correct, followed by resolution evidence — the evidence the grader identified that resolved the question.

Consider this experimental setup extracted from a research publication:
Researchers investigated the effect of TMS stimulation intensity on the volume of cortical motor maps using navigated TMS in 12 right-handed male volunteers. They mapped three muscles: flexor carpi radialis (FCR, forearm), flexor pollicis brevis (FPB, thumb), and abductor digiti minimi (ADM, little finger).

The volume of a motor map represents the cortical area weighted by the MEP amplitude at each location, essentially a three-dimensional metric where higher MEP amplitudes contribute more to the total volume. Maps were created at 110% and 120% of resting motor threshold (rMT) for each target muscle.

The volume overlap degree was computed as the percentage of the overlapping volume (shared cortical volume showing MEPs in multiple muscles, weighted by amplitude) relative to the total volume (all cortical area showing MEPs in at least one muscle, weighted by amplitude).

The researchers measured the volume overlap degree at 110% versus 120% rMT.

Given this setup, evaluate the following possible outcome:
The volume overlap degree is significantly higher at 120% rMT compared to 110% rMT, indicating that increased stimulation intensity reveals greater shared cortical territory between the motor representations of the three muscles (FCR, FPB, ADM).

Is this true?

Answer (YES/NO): NO